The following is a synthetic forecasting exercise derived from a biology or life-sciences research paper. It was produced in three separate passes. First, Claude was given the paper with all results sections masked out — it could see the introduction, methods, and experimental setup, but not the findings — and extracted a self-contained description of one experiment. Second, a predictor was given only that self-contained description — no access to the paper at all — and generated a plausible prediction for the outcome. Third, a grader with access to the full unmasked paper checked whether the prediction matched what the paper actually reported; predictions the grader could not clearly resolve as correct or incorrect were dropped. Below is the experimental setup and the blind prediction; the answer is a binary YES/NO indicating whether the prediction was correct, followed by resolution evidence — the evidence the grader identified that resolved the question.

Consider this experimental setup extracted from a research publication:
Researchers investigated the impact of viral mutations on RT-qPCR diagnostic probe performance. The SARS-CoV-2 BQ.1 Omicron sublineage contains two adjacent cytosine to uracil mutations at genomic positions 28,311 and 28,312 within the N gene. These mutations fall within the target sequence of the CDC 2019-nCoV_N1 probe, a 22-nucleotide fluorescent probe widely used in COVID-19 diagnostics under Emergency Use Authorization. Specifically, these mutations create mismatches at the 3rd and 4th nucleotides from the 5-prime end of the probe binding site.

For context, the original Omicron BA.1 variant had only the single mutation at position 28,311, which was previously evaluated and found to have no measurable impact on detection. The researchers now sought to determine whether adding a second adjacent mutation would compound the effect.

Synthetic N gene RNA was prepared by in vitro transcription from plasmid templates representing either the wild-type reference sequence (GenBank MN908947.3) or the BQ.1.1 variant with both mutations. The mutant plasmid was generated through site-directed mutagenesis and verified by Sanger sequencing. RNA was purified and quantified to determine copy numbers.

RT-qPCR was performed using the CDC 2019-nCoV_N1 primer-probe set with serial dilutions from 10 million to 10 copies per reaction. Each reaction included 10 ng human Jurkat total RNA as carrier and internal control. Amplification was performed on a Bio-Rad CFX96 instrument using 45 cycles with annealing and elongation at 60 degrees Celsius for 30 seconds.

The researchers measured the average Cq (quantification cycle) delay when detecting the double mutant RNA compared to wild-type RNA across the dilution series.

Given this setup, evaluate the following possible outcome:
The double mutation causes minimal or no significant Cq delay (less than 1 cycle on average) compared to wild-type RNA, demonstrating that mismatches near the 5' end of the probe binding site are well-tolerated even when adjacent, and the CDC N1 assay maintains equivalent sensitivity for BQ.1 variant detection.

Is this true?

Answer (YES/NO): YES